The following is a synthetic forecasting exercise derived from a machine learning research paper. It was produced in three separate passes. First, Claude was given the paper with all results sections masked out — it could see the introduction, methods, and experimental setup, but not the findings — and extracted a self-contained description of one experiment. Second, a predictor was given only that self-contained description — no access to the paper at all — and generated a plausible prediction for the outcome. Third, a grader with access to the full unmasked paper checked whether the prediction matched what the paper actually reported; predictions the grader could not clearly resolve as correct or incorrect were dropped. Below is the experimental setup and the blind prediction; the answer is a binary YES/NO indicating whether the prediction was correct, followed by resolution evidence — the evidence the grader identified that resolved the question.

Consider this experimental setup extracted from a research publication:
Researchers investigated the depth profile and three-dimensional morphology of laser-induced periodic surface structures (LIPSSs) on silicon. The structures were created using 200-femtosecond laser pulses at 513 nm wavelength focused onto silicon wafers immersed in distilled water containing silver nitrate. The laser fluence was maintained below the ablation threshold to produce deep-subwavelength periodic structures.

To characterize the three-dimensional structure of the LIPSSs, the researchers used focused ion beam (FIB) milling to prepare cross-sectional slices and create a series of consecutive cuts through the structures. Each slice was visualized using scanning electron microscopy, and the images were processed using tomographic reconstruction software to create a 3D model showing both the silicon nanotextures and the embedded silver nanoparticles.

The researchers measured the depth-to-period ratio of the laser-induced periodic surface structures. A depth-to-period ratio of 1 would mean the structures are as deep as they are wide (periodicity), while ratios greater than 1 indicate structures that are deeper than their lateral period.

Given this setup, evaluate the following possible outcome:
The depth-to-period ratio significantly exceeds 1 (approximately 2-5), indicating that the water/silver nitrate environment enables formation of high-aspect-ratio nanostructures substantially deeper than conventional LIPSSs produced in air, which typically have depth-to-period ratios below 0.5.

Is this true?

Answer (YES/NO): YES